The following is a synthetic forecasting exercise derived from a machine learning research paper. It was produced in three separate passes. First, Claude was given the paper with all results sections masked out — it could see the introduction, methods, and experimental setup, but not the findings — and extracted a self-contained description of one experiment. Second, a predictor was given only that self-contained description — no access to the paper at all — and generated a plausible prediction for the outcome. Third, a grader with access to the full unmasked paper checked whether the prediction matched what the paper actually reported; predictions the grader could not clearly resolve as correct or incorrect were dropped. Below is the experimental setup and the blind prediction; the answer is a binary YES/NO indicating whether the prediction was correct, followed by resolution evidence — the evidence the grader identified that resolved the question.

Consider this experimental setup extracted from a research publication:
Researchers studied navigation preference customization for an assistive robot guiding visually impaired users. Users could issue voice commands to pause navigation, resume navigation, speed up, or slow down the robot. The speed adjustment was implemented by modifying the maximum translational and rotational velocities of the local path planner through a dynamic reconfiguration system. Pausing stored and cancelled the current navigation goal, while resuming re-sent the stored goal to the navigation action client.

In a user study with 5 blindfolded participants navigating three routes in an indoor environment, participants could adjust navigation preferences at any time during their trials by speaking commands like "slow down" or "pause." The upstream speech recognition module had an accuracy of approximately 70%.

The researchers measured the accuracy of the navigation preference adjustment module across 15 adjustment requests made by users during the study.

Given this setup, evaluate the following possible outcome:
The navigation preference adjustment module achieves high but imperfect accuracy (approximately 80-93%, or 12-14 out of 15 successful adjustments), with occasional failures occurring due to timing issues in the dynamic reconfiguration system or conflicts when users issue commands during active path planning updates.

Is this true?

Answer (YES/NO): NO